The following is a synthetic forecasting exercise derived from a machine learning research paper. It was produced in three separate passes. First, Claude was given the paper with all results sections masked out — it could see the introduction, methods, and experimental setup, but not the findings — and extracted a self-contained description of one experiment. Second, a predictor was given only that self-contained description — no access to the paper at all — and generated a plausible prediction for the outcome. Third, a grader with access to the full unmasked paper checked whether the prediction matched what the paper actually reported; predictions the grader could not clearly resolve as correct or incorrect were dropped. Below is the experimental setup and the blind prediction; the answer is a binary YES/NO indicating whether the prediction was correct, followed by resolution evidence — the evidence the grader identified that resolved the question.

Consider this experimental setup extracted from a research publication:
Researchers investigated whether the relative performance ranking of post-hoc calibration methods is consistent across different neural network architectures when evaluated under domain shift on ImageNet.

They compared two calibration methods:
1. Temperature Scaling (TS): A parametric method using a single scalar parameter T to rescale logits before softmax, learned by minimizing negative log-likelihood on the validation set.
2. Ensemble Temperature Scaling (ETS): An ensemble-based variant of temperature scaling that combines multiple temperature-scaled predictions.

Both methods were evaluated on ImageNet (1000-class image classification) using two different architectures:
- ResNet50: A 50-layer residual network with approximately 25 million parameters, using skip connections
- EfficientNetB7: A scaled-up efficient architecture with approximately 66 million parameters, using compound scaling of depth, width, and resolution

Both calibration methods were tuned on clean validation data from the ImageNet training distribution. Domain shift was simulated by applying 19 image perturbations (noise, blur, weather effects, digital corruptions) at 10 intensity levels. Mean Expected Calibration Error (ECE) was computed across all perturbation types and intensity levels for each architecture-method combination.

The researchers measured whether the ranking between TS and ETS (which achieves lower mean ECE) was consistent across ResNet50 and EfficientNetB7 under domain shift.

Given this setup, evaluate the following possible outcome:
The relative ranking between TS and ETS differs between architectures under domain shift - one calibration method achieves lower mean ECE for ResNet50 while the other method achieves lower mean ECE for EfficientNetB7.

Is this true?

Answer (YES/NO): YES